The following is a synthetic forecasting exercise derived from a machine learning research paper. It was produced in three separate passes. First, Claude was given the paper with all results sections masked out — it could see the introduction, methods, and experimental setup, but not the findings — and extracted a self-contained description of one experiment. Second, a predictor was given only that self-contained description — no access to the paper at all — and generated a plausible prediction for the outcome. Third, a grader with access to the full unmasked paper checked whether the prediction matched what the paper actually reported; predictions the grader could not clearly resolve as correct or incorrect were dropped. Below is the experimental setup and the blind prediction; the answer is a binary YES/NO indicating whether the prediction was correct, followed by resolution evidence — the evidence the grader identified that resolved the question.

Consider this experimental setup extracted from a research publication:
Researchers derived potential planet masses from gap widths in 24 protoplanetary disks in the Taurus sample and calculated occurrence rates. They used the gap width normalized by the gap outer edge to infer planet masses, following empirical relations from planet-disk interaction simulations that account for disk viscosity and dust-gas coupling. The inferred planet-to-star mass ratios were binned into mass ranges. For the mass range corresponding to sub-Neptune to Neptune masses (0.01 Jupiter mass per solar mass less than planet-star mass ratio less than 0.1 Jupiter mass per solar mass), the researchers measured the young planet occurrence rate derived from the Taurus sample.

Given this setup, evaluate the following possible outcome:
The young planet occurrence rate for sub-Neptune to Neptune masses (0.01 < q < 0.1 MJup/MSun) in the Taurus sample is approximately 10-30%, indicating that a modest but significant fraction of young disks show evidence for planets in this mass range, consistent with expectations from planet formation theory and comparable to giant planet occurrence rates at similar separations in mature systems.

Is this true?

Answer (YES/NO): YES